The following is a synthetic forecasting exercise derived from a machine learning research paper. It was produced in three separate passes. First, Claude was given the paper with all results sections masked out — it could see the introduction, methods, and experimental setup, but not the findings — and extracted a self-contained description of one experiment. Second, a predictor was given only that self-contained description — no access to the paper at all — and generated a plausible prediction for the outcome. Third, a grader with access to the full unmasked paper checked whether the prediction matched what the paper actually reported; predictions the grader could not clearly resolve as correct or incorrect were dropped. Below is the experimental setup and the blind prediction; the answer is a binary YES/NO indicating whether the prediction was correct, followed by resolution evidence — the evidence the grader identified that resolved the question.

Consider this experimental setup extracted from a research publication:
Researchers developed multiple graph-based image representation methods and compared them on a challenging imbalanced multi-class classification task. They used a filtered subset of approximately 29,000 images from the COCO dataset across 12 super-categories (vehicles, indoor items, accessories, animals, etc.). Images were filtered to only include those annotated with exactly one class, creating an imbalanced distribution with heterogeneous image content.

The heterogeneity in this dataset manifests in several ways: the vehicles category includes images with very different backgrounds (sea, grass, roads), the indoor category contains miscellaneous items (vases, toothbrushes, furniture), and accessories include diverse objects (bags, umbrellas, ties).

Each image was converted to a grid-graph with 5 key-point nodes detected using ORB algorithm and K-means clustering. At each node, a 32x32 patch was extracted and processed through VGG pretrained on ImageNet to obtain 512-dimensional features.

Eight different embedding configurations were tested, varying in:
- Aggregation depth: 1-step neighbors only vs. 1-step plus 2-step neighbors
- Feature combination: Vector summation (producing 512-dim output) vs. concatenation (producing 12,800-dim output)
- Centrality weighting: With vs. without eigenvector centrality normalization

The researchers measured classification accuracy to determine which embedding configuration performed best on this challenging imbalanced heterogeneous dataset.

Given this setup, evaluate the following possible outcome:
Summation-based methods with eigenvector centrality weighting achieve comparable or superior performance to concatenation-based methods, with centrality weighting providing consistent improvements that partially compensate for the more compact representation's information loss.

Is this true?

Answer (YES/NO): NO